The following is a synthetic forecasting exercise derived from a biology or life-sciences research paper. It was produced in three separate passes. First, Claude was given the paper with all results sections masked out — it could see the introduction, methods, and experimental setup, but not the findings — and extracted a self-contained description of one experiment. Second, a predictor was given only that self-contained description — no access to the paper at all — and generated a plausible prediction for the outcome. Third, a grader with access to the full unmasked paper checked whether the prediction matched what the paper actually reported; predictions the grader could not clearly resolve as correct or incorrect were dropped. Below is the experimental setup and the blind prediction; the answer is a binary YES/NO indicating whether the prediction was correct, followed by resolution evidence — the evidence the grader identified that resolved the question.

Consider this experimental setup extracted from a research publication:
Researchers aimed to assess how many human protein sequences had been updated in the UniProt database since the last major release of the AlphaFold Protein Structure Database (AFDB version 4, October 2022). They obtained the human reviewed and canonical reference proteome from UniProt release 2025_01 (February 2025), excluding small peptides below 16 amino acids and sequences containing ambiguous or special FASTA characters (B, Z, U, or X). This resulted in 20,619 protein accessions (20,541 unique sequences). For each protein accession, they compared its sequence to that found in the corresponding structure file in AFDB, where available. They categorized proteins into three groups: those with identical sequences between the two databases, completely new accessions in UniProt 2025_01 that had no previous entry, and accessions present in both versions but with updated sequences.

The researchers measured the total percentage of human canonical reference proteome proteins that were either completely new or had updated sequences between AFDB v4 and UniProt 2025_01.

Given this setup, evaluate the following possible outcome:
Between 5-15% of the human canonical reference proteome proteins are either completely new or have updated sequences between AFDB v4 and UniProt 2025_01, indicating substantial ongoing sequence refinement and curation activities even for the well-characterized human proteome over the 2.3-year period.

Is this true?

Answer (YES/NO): NO